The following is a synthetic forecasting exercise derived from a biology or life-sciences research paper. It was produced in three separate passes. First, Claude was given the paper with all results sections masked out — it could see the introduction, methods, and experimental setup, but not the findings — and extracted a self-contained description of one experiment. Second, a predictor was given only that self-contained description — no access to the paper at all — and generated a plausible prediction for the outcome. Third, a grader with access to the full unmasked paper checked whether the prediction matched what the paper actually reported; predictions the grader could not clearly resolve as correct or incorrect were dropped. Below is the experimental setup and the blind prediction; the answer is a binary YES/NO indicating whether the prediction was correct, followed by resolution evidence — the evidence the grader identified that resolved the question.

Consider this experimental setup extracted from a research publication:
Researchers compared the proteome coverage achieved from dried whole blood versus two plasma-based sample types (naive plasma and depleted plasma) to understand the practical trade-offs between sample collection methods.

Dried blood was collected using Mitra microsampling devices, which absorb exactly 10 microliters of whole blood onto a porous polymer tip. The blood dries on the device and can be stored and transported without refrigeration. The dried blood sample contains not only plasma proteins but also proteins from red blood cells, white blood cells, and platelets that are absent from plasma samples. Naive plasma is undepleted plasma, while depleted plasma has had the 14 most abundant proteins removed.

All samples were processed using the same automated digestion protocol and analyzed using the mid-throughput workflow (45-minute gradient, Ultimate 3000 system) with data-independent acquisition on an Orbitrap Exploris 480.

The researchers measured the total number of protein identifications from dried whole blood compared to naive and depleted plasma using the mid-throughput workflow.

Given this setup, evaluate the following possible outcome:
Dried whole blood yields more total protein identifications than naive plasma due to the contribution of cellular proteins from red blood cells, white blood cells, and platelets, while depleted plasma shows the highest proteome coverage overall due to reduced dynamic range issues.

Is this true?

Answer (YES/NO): NO